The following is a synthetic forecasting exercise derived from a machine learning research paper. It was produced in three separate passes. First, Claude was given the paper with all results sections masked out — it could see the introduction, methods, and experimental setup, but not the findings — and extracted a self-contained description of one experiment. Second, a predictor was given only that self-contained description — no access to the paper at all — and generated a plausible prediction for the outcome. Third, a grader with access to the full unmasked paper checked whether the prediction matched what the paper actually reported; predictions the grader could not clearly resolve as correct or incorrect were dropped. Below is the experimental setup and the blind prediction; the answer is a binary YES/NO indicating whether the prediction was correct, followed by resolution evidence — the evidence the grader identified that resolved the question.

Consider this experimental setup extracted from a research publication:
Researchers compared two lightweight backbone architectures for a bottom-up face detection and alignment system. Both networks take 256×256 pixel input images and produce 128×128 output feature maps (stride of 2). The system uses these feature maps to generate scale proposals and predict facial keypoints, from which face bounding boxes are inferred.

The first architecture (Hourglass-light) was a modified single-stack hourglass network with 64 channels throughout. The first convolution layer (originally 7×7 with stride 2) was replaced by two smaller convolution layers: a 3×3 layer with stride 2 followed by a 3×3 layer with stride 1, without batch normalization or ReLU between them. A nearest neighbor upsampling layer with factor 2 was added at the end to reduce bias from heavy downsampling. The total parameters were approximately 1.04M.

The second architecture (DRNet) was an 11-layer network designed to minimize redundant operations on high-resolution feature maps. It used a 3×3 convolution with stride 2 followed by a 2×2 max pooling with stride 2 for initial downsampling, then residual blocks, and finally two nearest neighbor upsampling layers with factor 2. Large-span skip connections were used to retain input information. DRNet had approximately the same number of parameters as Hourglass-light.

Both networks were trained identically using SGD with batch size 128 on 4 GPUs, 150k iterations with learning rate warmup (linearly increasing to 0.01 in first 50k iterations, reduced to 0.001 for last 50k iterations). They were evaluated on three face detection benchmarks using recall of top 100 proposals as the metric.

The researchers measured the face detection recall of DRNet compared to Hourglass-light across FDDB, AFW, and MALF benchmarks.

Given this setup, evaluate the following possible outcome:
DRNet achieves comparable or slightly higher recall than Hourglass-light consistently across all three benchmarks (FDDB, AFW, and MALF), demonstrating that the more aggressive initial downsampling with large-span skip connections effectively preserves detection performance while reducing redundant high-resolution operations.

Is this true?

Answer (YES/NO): NO